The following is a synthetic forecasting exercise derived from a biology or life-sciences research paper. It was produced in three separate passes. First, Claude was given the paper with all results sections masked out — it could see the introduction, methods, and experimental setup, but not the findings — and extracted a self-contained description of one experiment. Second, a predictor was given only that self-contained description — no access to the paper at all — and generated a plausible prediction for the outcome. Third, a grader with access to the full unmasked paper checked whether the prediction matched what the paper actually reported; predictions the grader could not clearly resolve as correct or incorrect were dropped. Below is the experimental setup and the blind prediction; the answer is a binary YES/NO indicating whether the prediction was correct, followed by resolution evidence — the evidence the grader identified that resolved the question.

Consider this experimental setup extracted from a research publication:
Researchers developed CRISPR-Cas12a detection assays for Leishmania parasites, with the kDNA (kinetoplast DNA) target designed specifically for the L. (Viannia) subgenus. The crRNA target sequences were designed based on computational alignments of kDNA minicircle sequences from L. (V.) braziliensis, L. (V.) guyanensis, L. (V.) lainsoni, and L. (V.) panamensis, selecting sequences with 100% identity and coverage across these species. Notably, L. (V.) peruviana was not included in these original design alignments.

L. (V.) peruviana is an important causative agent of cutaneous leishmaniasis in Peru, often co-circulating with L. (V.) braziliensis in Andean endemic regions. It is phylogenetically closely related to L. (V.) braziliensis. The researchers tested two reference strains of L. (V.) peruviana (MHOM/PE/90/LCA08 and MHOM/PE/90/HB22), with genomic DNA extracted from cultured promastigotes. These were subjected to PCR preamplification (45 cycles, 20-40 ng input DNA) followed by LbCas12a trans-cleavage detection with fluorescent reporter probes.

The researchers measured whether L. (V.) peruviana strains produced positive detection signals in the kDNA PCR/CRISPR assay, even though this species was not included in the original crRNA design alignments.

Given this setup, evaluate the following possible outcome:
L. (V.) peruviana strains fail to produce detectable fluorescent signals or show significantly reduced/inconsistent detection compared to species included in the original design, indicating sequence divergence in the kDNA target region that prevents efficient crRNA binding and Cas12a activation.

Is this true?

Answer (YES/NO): NO